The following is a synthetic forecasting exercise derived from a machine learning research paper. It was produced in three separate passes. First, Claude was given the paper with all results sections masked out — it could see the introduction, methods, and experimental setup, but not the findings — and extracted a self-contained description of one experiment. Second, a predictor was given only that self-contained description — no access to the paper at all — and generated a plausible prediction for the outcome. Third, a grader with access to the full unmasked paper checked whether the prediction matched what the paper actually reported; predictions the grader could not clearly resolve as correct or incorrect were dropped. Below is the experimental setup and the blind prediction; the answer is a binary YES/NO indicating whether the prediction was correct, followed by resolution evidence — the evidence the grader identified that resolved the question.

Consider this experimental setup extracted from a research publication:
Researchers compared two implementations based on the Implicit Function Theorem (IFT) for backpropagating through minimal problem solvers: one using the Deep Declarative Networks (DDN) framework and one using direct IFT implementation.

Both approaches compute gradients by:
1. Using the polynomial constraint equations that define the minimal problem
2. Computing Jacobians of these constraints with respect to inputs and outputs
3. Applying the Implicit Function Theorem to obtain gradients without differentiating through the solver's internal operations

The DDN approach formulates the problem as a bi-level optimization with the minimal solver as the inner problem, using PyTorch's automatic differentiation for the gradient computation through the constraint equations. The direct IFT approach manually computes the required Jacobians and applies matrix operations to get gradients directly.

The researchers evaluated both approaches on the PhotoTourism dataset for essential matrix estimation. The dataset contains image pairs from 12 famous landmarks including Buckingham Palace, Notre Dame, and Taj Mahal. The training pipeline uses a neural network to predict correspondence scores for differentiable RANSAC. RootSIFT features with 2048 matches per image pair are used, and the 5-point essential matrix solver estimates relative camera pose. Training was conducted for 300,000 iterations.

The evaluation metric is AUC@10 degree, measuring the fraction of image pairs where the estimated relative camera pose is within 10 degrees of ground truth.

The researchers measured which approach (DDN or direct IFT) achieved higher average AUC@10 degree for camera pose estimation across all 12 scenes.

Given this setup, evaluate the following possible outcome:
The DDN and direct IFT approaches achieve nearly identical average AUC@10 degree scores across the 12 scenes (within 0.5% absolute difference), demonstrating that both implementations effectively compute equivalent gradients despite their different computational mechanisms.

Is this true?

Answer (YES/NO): NO